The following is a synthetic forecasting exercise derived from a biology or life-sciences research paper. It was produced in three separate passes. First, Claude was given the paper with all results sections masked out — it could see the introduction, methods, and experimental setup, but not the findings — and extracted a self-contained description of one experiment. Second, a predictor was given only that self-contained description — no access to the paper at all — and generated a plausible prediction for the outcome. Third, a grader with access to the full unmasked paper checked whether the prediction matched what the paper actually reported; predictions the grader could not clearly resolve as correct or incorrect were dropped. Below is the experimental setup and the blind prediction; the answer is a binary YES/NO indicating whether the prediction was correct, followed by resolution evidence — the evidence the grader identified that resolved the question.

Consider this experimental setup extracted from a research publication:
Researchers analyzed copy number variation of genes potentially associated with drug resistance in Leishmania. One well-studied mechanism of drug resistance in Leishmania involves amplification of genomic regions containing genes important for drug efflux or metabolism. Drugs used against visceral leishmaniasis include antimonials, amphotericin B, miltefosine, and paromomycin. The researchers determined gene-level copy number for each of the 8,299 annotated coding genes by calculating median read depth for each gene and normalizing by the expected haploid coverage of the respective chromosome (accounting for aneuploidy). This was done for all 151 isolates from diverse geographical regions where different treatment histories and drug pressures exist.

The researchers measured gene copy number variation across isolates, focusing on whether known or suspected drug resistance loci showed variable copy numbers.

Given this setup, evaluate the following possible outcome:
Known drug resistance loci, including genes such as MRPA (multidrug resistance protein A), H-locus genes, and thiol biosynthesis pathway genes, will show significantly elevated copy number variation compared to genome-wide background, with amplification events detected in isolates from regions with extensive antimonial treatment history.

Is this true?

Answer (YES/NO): YES